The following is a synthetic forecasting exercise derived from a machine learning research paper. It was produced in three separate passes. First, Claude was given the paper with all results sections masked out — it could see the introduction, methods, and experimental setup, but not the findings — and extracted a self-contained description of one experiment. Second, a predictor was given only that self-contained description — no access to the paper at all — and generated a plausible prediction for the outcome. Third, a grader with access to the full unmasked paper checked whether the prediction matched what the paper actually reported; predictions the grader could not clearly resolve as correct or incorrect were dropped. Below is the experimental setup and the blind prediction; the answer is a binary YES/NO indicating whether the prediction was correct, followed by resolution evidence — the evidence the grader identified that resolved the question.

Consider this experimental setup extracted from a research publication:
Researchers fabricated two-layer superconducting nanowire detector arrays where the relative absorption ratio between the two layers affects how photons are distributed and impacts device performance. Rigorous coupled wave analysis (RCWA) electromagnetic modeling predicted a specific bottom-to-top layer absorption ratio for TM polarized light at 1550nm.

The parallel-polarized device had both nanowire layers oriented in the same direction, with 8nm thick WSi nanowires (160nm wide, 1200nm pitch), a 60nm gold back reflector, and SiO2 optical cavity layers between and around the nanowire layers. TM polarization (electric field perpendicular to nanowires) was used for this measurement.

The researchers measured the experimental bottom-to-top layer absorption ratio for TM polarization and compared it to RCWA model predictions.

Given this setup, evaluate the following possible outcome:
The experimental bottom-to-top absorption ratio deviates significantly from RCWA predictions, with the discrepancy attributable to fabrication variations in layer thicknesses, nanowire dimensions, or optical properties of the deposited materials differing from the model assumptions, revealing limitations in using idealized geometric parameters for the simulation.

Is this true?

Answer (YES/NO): NO